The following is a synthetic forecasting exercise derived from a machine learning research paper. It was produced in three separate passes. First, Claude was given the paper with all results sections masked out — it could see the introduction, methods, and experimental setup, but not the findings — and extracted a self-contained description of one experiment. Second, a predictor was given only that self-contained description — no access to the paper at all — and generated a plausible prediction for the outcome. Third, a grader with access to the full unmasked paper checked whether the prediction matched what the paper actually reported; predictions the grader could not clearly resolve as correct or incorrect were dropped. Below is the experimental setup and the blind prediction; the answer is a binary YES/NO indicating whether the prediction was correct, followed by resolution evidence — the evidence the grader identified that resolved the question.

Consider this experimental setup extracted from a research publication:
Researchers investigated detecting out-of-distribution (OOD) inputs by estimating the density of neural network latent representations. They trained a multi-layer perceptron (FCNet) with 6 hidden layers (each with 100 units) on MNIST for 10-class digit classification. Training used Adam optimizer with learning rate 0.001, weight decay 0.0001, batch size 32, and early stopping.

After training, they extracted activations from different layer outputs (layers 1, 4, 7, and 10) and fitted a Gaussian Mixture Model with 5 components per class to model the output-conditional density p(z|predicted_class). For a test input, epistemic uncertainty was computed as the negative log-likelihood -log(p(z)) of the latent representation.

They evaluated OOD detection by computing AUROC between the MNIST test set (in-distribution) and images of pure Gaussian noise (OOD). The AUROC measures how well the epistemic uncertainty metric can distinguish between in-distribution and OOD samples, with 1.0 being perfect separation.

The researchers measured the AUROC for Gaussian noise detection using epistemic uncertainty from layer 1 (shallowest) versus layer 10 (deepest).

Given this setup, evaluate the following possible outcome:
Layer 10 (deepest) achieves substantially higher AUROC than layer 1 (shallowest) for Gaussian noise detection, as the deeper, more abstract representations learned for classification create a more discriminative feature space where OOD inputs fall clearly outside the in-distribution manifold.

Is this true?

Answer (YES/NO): NO